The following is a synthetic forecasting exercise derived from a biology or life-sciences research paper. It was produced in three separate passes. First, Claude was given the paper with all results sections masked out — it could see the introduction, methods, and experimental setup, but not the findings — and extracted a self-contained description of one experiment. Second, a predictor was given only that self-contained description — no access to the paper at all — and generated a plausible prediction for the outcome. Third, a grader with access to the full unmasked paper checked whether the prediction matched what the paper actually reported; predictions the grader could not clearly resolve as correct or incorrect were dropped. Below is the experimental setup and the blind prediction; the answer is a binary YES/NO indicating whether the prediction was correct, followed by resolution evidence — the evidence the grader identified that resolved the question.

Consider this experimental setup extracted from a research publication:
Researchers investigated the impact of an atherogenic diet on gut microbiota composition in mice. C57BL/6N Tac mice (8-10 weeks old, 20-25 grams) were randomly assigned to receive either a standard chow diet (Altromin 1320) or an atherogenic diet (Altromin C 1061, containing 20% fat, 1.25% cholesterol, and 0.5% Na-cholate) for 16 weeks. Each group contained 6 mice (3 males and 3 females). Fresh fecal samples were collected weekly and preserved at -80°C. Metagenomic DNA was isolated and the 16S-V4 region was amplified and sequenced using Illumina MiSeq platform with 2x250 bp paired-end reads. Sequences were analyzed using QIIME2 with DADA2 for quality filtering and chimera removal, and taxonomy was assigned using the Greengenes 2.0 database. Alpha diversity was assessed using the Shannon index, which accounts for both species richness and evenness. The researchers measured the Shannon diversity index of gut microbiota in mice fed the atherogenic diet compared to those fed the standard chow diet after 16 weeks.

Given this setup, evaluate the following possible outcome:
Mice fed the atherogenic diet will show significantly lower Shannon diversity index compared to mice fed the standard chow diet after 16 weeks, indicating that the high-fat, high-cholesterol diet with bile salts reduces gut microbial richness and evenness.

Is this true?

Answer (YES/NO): YES